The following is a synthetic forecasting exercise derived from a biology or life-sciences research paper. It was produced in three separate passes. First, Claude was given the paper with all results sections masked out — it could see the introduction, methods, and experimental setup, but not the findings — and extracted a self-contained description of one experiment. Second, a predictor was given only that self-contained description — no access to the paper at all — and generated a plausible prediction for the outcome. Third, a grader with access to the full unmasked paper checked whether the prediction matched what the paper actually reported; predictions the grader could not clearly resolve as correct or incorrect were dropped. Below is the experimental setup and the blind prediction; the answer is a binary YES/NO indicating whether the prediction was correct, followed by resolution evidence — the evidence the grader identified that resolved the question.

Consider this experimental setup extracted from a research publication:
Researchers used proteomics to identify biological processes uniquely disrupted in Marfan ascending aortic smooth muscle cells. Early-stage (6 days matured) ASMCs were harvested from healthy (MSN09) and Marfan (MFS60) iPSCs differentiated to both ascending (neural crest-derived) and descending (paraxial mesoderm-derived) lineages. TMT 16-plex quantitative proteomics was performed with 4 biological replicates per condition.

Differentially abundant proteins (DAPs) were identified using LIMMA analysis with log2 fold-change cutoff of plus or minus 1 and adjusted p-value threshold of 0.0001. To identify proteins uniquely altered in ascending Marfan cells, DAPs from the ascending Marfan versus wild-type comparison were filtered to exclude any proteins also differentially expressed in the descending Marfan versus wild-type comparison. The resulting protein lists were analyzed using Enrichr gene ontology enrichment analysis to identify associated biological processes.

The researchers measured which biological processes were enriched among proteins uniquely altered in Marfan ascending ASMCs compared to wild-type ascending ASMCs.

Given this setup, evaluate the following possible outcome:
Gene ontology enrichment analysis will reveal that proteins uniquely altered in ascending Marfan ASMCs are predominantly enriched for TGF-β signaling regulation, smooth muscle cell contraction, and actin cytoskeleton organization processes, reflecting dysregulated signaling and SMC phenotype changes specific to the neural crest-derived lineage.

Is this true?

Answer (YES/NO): NO